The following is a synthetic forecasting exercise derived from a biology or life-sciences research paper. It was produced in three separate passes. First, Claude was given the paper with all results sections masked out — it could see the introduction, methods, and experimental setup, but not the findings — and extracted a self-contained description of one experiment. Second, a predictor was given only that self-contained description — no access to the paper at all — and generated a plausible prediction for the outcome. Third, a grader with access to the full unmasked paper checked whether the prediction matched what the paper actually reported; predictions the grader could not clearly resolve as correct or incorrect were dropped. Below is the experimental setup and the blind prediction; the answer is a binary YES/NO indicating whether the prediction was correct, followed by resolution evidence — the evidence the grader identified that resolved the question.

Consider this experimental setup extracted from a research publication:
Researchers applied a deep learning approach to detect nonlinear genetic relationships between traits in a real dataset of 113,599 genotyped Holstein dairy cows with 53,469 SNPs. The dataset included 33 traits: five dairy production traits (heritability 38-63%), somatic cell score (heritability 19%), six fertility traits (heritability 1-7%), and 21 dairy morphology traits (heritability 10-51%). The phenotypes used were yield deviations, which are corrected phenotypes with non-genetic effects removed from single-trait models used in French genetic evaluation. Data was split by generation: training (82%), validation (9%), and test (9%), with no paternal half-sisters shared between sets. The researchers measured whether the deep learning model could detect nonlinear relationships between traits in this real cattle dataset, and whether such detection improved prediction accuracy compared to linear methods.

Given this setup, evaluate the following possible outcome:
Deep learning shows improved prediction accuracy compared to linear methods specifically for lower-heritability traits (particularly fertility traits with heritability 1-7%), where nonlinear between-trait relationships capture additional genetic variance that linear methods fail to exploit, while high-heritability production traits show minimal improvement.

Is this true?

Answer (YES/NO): NO